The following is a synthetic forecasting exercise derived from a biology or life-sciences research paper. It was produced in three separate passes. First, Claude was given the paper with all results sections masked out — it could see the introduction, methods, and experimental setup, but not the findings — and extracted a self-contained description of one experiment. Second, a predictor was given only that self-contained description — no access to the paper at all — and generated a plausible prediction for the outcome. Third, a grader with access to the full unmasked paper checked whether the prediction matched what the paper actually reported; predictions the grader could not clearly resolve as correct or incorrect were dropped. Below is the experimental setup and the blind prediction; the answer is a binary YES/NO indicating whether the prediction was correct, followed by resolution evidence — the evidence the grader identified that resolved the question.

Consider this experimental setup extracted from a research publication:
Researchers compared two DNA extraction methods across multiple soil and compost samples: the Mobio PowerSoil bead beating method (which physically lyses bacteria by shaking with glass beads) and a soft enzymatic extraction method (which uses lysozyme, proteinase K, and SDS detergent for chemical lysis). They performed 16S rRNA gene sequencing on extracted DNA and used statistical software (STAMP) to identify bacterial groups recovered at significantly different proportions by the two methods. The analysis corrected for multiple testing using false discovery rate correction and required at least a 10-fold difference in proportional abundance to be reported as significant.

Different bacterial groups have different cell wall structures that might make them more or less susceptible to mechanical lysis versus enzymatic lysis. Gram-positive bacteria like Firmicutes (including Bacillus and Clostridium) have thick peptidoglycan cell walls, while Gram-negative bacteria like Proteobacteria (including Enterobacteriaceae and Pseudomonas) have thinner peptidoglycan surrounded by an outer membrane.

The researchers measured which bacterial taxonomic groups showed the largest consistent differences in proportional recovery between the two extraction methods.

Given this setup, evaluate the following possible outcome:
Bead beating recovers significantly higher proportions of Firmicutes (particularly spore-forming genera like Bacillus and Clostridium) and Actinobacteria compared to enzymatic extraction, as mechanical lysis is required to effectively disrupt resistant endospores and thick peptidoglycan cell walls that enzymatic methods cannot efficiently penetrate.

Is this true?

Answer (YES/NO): NO